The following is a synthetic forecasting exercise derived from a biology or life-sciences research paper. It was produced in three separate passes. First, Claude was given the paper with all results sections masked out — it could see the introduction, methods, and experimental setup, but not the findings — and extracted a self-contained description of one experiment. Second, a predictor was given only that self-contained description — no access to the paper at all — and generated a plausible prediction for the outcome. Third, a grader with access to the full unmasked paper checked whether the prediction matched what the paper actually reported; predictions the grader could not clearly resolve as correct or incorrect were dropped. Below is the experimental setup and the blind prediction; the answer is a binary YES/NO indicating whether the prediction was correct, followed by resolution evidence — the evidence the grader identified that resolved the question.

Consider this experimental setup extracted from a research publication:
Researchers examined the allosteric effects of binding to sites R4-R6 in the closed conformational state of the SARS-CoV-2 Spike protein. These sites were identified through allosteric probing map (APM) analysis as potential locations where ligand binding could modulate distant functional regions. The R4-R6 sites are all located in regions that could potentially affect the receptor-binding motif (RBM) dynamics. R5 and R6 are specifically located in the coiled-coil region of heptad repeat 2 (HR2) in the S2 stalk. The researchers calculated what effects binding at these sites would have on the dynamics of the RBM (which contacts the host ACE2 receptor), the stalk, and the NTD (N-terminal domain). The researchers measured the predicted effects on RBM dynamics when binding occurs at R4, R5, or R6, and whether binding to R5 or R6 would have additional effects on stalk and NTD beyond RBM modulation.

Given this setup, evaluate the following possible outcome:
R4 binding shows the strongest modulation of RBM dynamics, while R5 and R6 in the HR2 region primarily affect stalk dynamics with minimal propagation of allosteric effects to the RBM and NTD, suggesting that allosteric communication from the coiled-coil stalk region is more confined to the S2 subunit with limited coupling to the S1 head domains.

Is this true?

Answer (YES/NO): NO